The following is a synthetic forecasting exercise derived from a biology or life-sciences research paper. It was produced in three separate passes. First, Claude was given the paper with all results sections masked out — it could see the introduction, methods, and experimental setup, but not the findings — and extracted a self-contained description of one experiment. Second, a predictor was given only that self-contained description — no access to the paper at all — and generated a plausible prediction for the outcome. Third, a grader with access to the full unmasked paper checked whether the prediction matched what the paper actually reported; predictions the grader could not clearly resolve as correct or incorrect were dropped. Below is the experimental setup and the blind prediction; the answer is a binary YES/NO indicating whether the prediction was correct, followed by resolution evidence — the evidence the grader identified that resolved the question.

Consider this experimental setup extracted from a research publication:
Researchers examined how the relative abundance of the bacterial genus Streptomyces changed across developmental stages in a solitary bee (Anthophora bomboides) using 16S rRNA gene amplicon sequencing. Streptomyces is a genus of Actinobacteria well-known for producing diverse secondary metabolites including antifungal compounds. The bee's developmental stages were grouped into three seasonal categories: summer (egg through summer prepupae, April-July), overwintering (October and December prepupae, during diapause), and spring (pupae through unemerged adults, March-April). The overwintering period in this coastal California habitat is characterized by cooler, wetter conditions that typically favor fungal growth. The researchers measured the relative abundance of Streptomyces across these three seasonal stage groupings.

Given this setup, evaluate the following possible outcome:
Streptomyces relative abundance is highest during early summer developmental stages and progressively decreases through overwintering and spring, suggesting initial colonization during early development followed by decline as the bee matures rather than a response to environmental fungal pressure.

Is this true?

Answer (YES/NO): NO